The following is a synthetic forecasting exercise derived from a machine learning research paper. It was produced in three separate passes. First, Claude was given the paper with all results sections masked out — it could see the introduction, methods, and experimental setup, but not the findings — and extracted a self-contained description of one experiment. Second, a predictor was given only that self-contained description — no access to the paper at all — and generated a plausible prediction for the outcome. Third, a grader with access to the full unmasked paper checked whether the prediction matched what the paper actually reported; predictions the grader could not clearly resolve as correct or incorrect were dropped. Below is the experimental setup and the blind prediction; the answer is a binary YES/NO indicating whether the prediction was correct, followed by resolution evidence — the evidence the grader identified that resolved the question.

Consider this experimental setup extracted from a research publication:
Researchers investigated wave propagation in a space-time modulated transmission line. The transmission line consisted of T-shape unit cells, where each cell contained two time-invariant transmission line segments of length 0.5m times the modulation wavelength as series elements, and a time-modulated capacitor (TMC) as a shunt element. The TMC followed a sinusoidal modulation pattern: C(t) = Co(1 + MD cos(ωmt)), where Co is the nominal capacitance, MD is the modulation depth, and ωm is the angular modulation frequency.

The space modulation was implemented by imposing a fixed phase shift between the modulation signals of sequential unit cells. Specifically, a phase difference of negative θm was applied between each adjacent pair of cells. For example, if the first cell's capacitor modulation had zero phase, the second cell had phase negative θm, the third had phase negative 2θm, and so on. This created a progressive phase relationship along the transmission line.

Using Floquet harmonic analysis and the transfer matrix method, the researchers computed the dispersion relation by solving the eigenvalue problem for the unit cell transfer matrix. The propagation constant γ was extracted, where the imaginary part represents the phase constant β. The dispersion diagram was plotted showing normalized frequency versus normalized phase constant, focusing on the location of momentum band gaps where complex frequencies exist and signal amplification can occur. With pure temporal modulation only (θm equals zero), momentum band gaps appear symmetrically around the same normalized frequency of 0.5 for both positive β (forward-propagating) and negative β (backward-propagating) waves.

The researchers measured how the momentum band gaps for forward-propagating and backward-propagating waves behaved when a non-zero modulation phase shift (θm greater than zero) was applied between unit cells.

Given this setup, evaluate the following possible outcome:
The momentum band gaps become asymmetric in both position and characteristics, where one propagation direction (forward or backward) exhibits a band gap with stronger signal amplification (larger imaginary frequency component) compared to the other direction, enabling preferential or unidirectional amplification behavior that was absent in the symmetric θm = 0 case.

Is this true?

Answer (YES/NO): NO